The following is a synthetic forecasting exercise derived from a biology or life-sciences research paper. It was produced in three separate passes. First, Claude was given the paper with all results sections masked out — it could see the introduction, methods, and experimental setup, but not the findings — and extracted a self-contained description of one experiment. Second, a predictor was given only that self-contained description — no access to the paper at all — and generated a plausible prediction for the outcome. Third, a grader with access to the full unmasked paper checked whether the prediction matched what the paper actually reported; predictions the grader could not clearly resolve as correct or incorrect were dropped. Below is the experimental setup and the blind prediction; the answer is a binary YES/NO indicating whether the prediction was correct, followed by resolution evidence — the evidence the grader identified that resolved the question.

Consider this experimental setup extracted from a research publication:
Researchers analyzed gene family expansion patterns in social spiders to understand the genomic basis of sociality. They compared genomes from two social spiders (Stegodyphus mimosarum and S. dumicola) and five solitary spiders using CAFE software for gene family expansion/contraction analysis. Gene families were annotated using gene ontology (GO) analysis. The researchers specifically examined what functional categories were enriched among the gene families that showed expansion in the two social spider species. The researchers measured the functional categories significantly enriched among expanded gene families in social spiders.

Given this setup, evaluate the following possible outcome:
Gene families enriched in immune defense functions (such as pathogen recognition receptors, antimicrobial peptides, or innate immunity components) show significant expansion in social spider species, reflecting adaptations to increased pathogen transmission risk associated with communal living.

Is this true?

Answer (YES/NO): NO